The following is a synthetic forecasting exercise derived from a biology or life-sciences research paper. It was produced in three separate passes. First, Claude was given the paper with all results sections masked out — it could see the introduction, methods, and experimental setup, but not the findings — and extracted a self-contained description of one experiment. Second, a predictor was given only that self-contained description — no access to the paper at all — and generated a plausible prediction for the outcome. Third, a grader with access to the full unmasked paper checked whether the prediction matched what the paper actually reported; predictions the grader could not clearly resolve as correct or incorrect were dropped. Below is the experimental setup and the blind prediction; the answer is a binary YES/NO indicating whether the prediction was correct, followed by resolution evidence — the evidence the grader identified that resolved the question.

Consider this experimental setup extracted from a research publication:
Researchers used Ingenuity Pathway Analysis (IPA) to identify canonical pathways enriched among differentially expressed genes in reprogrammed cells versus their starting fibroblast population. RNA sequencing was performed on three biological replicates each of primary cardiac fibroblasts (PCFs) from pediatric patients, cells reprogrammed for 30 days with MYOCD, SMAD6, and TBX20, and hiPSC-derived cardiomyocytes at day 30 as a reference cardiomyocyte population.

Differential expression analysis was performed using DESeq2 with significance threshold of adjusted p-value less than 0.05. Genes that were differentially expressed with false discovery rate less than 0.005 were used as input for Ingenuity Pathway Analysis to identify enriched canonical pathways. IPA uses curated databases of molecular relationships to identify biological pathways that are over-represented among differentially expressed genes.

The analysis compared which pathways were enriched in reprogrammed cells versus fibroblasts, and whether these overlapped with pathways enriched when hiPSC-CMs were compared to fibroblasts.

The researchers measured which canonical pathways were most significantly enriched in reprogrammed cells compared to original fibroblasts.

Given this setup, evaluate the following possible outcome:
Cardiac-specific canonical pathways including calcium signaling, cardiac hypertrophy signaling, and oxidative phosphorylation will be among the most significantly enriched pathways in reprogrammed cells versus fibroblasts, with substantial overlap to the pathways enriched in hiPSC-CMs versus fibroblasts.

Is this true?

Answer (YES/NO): NO